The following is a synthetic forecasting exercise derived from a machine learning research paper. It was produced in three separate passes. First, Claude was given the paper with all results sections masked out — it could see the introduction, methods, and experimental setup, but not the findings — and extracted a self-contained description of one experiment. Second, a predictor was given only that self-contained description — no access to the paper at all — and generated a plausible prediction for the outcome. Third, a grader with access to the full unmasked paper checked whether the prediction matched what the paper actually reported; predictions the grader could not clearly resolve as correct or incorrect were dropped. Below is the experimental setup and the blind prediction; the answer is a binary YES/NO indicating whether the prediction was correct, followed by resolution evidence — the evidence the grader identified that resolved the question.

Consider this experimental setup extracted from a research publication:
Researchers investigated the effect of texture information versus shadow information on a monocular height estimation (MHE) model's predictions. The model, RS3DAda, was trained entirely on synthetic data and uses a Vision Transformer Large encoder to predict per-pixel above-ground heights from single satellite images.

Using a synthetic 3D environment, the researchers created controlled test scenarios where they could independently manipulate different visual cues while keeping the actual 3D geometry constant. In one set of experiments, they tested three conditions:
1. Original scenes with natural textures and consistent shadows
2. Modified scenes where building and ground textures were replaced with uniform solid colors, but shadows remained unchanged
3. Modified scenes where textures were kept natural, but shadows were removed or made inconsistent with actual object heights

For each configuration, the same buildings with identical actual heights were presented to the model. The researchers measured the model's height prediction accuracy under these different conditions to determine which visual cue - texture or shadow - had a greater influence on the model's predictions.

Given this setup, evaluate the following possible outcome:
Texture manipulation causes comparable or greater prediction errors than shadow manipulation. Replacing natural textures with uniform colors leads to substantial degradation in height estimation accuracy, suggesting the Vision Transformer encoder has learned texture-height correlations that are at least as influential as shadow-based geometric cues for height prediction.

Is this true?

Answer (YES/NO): NO